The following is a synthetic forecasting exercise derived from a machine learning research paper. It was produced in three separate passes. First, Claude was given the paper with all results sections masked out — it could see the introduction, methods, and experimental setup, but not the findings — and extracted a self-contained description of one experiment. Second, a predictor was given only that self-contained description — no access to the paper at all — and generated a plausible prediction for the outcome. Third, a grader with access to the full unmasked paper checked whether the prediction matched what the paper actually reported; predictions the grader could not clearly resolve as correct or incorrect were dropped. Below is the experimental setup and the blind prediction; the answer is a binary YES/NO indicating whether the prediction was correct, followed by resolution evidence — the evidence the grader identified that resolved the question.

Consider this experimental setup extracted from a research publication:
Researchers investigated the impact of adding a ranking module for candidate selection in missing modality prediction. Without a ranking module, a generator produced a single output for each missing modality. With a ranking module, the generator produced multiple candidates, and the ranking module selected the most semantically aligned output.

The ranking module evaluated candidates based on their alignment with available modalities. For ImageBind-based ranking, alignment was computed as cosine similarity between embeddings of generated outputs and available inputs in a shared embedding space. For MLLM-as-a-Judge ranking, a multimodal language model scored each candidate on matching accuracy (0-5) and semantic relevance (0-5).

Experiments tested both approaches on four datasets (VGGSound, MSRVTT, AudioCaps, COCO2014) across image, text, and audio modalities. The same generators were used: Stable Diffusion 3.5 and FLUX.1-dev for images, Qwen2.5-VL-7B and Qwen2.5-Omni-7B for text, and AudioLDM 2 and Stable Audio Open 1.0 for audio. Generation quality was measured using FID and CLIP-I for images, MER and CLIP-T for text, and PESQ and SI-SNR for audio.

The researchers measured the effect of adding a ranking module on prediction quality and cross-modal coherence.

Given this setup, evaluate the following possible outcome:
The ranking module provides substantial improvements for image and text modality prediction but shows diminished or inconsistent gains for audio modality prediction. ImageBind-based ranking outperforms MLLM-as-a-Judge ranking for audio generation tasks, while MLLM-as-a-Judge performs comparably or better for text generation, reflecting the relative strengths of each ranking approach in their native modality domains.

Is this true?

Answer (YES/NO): NO